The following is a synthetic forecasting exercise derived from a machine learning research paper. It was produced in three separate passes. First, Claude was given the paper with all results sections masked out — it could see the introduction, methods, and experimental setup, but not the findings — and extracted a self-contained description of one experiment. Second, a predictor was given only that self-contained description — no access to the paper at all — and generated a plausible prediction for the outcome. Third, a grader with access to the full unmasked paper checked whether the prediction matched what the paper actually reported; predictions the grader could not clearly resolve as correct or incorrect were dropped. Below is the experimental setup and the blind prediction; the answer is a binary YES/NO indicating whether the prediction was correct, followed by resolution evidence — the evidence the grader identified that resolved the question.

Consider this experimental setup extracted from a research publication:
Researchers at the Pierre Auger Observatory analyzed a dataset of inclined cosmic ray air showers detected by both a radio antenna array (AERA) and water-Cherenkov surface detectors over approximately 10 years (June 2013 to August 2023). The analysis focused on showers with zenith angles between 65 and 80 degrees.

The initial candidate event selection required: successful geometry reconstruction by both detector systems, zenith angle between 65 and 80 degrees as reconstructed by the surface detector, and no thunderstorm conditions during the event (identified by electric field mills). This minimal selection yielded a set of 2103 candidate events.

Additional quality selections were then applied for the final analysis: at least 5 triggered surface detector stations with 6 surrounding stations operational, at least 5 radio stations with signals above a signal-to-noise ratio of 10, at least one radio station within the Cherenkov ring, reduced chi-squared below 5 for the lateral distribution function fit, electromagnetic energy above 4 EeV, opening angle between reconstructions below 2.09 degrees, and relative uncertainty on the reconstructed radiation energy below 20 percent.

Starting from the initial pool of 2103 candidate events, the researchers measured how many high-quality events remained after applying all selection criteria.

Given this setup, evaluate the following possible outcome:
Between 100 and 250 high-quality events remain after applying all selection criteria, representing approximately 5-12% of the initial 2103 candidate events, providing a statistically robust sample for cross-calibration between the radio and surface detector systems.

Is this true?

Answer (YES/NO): NO